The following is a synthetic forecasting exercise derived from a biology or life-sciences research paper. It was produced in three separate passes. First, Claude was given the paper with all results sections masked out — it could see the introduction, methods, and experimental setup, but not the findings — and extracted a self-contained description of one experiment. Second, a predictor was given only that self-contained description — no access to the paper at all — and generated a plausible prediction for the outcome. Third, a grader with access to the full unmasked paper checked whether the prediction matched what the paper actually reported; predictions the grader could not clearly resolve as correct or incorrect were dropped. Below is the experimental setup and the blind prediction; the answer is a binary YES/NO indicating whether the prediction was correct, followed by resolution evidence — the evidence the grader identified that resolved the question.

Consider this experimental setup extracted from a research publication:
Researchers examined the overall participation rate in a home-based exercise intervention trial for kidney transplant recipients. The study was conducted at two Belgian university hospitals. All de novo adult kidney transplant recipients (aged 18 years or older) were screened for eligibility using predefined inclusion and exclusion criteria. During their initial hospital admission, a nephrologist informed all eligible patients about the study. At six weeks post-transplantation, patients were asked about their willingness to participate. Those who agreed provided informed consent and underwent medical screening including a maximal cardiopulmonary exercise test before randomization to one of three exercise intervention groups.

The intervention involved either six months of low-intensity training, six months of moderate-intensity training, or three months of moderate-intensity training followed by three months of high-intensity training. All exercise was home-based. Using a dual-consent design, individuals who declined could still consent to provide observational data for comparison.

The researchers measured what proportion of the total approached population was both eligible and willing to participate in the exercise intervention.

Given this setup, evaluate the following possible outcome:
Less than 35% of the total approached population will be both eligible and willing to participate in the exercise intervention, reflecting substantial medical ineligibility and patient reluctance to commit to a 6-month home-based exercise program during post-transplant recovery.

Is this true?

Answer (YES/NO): YES